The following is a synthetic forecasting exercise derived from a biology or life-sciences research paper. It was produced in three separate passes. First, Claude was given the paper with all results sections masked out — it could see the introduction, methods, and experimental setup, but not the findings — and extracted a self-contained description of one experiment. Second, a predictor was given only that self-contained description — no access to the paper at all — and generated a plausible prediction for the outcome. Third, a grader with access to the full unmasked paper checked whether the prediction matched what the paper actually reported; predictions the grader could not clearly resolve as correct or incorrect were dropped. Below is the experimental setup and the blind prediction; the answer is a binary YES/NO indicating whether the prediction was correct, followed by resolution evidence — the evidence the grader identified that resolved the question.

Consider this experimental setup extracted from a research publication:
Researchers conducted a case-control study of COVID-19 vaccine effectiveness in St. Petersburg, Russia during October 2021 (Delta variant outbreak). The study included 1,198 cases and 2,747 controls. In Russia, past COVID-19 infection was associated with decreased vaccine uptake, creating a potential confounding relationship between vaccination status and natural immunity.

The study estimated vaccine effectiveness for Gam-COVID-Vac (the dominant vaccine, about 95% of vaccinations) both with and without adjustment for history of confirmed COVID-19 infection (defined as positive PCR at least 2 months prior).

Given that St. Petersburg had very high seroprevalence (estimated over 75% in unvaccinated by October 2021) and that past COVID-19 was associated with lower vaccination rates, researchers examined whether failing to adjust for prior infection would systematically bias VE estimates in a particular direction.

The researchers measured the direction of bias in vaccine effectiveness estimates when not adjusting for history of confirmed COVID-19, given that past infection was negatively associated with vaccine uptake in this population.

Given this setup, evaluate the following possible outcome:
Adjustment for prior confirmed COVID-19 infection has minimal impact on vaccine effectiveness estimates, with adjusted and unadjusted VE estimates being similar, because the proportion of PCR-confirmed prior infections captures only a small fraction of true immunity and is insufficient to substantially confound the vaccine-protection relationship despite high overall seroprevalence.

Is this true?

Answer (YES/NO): NO